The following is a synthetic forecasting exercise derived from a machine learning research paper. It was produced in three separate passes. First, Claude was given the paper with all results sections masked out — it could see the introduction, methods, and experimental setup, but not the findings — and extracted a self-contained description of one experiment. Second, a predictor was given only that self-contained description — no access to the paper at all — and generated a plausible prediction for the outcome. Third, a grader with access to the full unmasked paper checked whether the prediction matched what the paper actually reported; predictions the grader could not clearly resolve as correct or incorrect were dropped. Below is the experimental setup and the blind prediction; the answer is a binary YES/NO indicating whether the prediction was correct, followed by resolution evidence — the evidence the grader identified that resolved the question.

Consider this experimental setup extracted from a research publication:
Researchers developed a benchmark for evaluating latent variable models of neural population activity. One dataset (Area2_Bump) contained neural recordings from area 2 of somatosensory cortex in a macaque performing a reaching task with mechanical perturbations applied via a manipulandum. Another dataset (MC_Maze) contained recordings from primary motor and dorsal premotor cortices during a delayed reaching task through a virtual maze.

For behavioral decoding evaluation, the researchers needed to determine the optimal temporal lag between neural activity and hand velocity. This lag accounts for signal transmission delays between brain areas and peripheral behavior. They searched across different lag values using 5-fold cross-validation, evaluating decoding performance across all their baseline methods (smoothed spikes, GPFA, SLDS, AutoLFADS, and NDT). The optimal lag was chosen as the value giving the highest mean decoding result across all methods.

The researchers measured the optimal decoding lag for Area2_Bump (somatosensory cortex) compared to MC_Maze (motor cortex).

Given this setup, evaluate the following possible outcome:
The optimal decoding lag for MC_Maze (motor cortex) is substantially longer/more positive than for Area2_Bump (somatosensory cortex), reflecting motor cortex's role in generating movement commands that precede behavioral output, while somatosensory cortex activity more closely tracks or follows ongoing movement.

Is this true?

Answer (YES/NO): YES